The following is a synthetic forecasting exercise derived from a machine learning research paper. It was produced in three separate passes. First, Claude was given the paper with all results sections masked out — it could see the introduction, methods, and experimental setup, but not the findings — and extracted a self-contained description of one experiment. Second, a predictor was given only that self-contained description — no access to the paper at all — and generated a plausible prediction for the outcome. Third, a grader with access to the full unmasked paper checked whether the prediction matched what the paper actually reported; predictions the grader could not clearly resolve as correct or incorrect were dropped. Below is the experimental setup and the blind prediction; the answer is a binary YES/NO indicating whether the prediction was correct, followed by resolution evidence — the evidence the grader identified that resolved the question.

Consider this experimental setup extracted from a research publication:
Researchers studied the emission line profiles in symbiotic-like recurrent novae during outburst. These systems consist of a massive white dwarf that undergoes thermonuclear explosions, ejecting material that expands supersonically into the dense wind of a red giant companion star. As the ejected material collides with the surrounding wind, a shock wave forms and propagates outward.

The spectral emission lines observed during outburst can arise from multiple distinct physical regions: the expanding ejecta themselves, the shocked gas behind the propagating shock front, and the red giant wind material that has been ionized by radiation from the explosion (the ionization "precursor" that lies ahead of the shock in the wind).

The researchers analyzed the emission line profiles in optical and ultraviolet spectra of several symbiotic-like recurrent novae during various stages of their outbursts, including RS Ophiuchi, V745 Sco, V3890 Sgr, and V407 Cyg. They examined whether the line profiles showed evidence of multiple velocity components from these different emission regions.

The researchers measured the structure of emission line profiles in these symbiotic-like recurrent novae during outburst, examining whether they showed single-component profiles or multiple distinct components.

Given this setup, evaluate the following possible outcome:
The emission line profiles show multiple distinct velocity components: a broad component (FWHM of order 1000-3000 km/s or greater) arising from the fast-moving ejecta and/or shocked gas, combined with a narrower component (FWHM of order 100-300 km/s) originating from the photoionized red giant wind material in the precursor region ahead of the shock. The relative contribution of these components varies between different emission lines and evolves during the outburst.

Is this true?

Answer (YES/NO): YES